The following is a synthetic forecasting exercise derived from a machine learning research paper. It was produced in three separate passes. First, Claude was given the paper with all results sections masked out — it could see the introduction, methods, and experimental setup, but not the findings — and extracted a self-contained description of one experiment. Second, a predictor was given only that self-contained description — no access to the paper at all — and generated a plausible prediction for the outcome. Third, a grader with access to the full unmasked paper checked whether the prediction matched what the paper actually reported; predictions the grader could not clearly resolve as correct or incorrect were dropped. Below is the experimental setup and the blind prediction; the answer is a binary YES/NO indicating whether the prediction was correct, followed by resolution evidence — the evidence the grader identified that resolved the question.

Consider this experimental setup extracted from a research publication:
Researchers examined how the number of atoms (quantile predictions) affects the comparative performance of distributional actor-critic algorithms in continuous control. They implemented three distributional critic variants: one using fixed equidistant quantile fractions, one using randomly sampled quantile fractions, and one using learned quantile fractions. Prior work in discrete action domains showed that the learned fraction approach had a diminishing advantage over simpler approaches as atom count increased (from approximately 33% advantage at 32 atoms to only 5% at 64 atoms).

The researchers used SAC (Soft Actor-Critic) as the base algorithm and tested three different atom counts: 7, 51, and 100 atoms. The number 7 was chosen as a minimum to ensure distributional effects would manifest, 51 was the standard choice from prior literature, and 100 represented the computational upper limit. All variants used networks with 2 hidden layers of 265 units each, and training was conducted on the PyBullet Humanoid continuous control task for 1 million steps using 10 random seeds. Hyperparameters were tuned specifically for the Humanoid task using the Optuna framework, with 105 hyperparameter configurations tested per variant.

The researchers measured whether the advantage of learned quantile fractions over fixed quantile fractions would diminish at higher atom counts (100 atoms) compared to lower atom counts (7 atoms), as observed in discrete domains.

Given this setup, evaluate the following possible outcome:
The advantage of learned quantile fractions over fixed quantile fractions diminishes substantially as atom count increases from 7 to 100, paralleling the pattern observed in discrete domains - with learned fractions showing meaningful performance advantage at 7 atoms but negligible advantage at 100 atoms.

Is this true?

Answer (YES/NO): NO